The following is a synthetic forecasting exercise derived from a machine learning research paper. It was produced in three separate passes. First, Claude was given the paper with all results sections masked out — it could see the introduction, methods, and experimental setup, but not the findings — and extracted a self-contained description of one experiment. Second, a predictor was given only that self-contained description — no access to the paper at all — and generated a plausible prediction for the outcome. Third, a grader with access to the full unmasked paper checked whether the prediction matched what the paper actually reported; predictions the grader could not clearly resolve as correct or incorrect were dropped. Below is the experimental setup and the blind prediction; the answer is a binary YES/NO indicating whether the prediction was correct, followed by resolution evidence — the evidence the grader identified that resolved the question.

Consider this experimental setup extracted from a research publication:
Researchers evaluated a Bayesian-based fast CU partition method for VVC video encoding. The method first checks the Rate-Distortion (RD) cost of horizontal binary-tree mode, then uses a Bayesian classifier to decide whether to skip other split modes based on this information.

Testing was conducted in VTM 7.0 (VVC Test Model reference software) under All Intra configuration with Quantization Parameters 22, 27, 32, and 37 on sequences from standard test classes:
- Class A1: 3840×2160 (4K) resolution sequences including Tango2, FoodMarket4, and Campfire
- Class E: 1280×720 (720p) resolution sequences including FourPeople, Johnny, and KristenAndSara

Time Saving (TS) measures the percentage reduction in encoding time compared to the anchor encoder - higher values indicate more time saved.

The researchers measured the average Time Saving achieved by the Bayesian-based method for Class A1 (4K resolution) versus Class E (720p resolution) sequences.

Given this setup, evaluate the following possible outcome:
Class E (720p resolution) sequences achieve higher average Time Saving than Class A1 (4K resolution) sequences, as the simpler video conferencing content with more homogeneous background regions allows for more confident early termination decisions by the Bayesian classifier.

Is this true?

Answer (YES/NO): YES